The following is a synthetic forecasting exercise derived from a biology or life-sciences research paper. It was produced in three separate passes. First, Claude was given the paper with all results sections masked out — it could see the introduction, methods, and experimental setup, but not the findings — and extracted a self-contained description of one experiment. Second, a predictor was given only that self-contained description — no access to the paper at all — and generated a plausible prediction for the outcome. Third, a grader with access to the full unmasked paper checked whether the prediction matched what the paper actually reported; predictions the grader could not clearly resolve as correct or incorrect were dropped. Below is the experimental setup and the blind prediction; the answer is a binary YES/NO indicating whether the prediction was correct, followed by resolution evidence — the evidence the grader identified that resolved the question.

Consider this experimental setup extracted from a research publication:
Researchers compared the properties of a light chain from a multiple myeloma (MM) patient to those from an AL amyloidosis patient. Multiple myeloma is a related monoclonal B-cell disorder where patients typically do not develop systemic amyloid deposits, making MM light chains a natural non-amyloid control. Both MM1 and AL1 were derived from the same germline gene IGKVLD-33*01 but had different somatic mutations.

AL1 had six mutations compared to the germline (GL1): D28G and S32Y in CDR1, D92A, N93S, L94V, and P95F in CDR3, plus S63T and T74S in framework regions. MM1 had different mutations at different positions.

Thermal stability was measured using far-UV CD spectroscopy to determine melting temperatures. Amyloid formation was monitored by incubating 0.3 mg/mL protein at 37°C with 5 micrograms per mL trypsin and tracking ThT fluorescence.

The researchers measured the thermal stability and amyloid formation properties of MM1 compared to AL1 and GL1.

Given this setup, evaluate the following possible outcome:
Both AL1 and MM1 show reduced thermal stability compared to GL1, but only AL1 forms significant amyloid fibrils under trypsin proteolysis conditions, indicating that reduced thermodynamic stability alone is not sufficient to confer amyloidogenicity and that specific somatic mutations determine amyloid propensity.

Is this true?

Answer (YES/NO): NO